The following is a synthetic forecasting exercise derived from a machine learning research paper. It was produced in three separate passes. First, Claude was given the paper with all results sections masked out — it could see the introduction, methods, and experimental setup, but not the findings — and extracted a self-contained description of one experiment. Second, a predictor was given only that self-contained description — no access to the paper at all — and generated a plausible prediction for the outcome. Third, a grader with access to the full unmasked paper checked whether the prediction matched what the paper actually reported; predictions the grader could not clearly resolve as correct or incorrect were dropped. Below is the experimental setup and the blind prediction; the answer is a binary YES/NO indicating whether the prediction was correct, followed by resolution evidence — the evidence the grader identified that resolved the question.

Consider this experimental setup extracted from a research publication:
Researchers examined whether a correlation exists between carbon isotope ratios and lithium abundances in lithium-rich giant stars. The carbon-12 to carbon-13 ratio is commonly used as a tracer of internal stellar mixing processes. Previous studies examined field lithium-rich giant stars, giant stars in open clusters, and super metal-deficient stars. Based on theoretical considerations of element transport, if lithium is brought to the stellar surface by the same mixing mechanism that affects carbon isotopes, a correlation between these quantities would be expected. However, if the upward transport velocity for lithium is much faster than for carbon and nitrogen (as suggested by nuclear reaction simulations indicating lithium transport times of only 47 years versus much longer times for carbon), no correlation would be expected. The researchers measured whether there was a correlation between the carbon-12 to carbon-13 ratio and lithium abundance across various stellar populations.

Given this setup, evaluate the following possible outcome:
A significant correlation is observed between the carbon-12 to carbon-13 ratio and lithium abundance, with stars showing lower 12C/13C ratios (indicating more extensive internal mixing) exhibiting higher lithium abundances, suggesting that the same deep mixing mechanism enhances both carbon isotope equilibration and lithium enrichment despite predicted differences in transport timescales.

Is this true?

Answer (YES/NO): NO